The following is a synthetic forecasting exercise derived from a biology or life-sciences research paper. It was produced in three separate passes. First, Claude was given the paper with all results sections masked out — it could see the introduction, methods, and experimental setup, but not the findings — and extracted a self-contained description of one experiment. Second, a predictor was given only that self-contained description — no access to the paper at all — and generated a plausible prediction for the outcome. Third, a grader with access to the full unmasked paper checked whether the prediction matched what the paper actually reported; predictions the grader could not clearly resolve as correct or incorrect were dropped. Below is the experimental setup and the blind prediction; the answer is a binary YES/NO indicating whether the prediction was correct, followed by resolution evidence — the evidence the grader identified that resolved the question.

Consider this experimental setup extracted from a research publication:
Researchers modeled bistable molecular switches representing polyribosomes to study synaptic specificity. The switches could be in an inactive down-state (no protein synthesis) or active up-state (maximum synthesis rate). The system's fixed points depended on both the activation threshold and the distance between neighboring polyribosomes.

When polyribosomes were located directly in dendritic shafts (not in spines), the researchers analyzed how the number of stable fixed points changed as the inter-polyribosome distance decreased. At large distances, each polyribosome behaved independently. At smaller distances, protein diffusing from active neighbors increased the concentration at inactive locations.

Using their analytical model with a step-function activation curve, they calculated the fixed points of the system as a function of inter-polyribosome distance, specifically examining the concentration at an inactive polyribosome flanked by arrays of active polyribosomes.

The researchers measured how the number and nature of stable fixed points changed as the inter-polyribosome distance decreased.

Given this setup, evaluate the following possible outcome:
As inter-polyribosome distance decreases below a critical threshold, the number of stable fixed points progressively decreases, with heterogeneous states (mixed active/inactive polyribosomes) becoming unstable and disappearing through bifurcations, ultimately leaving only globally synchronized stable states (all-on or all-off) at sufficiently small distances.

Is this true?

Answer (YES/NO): NO